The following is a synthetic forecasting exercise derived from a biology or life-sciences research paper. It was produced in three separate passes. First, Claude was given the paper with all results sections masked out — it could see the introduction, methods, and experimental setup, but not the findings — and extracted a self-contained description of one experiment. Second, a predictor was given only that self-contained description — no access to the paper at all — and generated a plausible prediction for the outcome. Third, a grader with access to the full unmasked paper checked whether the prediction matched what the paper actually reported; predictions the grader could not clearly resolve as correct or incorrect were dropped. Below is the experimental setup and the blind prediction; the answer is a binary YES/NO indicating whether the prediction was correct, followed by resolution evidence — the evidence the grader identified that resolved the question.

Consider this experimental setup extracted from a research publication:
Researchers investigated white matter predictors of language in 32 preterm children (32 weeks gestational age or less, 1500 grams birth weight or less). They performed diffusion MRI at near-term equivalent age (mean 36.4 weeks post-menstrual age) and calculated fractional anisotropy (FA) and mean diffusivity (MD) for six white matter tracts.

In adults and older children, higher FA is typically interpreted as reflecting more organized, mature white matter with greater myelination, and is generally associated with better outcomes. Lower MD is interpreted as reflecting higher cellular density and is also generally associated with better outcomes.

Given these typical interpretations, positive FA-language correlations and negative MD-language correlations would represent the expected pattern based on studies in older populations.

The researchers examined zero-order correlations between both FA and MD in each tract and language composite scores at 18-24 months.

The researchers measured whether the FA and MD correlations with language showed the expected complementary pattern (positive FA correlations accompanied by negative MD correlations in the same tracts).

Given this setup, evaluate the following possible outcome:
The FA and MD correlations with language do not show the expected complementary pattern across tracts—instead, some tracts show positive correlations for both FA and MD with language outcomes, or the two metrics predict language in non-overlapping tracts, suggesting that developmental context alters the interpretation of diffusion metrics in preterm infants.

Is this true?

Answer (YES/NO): YES